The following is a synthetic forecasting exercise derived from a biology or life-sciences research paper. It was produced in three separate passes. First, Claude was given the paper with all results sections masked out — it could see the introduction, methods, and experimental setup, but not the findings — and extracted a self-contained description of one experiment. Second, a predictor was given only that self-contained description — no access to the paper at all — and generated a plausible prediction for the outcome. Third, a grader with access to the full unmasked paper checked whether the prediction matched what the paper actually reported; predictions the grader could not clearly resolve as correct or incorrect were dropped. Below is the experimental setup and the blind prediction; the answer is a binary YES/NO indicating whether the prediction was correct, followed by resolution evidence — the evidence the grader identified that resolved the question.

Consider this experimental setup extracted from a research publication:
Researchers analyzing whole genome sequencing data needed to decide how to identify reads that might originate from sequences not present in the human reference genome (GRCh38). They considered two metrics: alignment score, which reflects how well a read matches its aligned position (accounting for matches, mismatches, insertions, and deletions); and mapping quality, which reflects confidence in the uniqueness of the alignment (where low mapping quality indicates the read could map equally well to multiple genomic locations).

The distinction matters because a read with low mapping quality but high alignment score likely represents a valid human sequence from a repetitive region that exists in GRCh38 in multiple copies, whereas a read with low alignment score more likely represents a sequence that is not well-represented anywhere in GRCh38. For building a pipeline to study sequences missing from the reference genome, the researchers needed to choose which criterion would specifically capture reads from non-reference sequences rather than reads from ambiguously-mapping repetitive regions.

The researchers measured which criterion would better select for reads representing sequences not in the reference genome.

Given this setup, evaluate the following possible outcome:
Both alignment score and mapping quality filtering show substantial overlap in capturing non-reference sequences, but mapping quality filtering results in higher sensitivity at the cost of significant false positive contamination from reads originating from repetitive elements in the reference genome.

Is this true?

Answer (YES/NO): NO